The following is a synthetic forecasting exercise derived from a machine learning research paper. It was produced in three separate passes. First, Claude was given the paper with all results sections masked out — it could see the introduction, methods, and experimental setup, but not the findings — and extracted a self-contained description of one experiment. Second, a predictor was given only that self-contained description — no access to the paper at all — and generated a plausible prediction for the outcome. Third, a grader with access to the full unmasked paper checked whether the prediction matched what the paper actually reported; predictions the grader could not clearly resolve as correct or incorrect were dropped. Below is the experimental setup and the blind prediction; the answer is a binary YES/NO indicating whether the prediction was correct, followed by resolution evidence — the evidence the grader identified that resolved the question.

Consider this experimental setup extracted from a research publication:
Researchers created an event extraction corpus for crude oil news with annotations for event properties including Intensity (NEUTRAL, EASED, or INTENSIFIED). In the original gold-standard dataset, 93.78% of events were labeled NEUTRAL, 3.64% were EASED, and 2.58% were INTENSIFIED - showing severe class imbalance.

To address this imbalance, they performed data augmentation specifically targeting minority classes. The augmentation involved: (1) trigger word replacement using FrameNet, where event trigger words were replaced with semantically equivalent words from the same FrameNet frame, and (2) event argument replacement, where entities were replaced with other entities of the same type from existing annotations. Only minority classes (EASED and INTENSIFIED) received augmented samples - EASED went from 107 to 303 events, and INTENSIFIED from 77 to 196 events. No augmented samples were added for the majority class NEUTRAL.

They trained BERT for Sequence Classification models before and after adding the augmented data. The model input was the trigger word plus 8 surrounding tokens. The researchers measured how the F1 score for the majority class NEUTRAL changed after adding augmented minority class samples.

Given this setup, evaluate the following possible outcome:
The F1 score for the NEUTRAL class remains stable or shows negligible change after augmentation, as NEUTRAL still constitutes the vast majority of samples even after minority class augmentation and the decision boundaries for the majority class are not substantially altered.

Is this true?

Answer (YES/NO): NO